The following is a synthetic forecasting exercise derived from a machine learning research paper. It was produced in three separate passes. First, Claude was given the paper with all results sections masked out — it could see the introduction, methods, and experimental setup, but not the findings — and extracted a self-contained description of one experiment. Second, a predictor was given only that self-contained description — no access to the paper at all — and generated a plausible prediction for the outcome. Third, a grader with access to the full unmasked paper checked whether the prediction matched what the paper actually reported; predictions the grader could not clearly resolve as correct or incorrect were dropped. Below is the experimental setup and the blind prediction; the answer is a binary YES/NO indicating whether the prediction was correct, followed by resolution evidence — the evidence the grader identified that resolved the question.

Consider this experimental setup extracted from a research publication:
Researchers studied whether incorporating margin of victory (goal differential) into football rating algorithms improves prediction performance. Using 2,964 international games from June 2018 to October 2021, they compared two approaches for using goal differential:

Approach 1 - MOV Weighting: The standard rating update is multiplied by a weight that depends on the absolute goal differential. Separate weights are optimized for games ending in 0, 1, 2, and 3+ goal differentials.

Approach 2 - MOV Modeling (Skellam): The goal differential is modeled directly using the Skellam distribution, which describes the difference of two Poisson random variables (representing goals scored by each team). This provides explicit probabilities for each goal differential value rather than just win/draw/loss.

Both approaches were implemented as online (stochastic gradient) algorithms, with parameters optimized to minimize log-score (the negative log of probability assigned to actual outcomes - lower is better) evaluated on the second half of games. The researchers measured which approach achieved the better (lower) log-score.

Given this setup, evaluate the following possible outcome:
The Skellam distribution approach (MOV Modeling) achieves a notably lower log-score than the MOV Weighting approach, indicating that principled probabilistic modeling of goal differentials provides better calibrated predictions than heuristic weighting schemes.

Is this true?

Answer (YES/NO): NO